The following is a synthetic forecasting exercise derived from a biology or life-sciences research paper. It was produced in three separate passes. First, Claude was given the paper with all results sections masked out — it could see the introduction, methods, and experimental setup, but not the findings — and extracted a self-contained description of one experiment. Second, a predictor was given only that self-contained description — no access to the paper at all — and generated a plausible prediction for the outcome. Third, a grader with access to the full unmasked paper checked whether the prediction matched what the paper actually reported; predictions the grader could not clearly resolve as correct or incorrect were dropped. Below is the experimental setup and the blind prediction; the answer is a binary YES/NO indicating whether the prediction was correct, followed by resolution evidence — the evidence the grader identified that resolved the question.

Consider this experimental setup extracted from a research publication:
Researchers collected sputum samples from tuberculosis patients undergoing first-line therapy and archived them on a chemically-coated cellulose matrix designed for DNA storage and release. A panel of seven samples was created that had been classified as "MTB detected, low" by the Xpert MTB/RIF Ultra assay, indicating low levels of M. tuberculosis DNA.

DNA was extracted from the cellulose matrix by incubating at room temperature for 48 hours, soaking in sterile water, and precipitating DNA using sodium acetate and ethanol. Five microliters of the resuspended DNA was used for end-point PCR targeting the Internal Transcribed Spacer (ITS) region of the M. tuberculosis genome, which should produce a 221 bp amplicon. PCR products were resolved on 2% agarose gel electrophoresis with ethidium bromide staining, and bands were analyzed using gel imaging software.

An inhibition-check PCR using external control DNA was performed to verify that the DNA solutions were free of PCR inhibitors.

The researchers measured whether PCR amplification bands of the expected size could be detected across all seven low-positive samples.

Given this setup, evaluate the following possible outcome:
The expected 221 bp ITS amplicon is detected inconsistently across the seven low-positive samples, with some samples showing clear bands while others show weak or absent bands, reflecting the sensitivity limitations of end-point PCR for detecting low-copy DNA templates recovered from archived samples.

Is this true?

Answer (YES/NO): NO